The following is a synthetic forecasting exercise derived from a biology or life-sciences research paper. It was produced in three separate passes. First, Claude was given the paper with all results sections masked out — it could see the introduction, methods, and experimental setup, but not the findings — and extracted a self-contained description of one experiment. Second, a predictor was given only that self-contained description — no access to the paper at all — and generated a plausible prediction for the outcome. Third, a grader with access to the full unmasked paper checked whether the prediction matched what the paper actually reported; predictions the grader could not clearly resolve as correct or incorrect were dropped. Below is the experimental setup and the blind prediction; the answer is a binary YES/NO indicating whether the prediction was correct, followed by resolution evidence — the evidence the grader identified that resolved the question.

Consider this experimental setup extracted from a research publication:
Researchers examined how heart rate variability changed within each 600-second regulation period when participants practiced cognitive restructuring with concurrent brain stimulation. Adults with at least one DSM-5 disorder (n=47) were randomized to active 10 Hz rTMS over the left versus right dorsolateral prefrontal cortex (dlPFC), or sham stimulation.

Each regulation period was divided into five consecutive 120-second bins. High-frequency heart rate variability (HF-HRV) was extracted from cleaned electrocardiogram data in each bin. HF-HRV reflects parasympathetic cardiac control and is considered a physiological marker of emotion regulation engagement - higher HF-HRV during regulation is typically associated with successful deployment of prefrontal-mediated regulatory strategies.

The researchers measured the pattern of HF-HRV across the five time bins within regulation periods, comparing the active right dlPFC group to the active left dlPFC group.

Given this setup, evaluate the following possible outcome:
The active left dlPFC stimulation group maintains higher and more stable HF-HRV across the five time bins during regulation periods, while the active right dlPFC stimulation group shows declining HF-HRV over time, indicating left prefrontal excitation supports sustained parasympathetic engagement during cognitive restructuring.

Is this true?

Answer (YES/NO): NO